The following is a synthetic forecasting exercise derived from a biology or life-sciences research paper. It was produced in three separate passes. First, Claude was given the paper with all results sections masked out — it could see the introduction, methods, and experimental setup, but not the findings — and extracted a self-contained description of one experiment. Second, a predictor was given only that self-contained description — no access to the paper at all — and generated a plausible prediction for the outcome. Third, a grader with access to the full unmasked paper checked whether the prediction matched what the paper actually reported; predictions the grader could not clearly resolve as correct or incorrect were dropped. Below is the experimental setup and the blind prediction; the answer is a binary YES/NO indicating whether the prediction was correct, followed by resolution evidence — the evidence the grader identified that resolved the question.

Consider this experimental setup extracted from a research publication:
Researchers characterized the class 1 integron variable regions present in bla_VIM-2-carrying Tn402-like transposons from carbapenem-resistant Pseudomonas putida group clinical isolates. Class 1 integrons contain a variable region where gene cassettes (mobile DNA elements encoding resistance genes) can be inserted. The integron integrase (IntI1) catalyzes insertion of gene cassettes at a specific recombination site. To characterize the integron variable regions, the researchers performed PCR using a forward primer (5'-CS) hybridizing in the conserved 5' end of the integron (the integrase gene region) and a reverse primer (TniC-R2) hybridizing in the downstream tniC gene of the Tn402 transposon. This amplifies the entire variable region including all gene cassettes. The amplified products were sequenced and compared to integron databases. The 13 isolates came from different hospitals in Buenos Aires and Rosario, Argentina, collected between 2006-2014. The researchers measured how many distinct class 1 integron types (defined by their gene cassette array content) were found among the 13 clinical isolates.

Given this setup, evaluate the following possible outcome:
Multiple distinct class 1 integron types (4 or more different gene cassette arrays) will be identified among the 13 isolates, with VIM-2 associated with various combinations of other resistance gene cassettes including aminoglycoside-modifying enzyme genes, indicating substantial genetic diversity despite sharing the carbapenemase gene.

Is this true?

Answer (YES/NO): NO